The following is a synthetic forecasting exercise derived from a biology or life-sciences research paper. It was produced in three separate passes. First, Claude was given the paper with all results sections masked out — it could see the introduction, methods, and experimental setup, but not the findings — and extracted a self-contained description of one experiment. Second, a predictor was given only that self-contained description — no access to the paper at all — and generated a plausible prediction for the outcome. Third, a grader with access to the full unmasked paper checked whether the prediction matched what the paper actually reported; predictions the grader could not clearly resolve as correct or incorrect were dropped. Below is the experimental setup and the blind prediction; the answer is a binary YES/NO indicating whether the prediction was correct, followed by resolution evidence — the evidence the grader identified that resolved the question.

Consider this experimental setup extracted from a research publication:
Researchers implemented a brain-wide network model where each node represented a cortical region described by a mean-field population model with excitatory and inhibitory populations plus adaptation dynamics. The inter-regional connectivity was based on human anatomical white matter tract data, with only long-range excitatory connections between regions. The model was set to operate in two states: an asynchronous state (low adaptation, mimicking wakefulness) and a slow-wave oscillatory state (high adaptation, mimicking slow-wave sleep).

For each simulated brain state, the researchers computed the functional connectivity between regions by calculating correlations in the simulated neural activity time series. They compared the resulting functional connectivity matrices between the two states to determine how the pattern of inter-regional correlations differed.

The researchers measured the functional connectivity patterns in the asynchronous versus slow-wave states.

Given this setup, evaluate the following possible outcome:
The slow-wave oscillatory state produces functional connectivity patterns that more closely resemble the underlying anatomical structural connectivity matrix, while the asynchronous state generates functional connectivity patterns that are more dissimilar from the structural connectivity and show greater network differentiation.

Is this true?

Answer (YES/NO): NO